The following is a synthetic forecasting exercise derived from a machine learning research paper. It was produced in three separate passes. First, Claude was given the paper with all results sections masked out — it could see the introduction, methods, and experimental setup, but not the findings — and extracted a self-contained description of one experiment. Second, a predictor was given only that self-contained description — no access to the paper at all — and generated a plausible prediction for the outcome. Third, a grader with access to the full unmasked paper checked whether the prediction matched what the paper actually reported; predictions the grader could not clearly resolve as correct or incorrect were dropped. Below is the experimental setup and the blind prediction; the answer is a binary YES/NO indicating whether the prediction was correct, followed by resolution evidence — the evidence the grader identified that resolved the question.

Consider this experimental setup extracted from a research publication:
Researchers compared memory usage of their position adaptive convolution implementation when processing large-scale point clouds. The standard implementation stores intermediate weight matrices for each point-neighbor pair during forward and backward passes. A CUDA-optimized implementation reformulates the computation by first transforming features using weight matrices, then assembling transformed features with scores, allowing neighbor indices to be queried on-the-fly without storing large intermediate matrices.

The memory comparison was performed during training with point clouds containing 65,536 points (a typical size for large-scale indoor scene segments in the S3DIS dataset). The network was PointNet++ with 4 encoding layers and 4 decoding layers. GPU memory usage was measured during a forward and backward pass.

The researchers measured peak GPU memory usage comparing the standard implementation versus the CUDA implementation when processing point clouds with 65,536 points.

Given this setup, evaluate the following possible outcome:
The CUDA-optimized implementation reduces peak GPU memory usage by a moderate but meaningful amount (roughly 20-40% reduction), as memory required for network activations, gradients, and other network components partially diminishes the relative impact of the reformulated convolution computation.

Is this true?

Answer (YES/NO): NO